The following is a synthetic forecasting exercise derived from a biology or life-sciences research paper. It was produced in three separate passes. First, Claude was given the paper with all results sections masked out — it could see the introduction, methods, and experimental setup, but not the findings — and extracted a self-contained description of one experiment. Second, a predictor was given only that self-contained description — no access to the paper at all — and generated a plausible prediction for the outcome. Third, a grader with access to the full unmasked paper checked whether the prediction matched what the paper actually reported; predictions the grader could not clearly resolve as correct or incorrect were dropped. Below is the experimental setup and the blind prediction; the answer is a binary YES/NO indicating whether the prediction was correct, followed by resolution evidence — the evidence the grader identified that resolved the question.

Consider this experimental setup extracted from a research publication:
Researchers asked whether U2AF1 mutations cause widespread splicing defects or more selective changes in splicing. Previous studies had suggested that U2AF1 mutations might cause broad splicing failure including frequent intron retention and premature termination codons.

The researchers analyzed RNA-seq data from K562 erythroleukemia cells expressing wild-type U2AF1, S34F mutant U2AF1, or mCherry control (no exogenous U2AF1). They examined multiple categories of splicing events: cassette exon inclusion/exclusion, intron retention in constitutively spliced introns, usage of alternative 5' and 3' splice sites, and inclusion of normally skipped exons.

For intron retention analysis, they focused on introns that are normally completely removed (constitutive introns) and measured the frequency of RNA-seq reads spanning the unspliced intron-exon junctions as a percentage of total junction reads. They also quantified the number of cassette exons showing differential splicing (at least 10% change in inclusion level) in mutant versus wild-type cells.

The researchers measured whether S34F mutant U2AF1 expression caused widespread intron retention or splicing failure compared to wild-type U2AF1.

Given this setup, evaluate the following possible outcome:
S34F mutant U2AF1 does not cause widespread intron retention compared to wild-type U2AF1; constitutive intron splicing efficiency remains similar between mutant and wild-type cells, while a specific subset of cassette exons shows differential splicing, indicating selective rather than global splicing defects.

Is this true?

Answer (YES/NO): YES